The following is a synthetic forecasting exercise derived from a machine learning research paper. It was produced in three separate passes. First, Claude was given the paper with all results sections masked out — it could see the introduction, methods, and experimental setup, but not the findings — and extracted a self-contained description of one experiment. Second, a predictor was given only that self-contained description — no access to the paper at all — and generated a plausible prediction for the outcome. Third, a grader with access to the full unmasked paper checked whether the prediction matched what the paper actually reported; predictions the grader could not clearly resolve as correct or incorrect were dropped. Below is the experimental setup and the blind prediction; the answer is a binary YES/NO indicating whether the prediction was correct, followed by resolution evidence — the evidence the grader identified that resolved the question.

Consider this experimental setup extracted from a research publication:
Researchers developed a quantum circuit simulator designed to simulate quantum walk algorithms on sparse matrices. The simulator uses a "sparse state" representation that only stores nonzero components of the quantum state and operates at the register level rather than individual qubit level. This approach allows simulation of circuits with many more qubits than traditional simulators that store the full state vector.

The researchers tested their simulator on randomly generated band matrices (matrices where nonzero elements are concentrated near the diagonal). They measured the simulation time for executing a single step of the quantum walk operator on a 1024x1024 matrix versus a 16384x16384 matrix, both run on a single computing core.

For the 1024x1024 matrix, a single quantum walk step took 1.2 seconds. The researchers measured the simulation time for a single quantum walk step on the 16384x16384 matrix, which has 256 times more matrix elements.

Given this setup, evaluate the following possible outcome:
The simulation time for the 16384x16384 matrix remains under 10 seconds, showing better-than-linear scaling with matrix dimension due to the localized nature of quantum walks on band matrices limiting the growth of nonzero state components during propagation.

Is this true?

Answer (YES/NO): NO